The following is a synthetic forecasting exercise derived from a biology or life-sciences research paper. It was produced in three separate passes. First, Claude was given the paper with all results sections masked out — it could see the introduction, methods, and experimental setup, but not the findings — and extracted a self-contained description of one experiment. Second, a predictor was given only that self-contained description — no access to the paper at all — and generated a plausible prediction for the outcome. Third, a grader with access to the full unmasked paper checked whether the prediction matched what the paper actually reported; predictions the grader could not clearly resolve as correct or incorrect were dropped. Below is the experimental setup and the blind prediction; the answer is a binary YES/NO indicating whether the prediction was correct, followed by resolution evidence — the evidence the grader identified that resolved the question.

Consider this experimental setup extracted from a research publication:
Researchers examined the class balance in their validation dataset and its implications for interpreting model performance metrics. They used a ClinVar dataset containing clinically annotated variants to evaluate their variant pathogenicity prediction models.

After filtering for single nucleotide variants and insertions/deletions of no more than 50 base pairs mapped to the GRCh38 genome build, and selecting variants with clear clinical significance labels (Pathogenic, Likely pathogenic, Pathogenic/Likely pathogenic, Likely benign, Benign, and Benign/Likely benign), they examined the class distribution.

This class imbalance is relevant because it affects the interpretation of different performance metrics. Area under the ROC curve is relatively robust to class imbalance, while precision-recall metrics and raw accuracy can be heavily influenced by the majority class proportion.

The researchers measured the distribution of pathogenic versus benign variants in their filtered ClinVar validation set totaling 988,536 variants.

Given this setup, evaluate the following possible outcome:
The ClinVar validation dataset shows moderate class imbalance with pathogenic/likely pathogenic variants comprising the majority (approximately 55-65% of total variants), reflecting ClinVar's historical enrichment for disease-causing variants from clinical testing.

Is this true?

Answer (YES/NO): NO